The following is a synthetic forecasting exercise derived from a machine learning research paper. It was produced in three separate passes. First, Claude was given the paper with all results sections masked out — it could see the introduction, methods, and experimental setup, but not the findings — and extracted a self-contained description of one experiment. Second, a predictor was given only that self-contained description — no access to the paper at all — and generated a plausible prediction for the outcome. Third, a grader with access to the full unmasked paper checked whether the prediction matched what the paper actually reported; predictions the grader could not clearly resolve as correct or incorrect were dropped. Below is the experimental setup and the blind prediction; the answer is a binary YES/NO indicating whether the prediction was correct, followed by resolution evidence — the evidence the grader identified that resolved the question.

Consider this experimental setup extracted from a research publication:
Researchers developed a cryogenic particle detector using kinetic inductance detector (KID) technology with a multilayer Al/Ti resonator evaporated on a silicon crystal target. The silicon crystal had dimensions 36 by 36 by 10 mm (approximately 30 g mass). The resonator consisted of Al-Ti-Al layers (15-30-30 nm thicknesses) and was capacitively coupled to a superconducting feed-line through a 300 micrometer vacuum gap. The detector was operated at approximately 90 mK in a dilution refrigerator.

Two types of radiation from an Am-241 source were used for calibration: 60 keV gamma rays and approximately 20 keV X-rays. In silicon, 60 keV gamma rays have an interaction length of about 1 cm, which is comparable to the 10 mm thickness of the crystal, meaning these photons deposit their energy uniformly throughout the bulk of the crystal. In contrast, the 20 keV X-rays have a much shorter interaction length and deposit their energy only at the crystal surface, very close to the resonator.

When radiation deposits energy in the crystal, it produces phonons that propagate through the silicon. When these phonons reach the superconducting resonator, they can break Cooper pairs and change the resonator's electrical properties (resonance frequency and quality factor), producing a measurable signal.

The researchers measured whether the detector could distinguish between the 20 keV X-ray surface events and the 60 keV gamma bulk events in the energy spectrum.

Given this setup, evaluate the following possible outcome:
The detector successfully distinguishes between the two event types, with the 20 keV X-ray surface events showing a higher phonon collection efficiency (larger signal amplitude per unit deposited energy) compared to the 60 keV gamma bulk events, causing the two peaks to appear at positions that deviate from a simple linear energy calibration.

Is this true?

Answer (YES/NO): NO